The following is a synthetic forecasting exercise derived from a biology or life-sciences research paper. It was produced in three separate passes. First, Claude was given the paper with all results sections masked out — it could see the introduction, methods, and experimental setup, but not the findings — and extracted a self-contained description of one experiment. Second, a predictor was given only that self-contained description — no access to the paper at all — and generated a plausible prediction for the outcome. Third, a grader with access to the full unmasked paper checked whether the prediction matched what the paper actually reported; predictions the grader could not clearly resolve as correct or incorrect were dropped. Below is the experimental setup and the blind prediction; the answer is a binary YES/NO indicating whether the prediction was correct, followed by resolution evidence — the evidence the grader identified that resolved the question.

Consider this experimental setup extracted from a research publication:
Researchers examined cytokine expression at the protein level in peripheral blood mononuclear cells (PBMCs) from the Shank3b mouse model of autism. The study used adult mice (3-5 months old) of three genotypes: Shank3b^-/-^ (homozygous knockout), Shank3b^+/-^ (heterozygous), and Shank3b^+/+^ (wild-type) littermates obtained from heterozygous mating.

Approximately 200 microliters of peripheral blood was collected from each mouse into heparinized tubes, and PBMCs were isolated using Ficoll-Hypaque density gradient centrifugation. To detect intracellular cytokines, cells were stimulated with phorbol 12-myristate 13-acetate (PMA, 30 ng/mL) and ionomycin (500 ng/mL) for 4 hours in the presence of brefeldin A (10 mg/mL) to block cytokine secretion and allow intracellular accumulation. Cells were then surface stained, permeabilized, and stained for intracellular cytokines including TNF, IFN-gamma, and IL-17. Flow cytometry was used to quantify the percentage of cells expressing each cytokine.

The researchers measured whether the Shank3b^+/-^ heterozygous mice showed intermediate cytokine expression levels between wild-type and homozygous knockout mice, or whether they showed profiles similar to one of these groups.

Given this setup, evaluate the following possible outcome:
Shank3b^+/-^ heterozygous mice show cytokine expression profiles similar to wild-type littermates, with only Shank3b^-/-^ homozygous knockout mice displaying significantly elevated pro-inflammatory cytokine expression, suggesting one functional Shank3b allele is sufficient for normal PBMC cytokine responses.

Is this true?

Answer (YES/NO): NO